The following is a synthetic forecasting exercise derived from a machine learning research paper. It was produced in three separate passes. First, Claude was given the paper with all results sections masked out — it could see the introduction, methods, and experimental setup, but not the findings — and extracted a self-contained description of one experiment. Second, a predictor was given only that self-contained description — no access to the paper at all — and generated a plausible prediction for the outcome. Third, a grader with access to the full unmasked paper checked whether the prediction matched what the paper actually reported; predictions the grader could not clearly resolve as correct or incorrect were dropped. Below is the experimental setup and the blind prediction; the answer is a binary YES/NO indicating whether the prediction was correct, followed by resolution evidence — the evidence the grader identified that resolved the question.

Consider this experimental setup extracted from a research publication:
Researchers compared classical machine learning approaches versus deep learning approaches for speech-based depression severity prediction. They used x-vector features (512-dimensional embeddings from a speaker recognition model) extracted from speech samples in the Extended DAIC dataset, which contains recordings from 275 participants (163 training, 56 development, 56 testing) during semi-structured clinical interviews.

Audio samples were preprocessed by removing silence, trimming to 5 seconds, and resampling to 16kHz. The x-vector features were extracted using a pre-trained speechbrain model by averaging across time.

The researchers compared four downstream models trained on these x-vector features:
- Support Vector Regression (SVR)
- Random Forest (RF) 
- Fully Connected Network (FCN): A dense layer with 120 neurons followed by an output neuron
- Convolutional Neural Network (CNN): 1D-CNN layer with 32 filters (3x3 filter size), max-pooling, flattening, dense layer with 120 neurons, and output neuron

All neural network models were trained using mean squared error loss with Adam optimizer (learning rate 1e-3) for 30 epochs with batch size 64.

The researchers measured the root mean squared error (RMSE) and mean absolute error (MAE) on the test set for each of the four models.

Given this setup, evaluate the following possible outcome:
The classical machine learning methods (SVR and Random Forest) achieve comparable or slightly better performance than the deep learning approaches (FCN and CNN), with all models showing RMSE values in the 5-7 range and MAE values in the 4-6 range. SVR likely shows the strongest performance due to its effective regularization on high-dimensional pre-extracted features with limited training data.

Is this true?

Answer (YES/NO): NO